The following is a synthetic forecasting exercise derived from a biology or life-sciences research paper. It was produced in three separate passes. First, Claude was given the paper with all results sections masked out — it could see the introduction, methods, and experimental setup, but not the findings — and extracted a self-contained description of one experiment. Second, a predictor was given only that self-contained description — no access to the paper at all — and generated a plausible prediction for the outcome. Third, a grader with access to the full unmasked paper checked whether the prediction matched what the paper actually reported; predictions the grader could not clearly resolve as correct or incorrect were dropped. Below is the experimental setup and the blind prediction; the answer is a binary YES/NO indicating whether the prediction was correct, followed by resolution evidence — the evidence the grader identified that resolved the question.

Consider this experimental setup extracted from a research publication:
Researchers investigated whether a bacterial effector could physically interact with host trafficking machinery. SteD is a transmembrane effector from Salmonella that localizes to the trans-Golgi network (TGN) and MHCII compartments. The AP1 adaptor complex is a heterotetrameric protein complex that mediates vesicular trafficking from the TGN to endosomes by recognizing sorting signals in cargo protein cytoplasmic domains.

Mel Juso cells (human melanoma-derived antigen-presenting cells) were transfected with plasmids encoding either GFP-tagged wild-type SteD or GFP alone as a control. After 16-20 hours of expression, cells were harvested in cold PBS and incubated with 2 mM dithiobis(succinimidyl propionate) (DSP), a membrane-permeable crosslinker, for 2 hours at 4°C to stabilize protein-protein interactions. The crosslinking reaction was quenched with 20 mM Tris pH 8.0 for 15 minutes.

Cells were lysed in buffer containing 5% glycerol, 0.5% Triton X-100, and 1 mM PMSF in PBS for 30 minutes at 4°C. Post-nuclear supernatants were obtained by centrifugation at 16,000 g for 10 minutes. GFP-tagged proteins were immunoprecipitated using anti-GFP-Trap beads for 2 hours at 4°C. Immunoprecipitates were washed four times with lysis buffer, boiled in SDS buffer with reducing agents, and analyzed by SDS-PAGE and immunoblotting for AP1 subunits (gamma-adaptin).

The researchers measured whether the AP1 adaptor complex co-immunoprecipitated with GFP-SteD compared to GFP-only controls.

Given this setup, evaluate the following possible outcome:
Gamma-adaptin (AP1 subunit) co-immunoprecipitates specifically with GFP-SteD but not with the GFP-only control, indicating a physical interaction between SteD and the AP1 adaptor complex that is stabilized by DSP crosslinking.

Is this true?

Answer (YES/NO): YES